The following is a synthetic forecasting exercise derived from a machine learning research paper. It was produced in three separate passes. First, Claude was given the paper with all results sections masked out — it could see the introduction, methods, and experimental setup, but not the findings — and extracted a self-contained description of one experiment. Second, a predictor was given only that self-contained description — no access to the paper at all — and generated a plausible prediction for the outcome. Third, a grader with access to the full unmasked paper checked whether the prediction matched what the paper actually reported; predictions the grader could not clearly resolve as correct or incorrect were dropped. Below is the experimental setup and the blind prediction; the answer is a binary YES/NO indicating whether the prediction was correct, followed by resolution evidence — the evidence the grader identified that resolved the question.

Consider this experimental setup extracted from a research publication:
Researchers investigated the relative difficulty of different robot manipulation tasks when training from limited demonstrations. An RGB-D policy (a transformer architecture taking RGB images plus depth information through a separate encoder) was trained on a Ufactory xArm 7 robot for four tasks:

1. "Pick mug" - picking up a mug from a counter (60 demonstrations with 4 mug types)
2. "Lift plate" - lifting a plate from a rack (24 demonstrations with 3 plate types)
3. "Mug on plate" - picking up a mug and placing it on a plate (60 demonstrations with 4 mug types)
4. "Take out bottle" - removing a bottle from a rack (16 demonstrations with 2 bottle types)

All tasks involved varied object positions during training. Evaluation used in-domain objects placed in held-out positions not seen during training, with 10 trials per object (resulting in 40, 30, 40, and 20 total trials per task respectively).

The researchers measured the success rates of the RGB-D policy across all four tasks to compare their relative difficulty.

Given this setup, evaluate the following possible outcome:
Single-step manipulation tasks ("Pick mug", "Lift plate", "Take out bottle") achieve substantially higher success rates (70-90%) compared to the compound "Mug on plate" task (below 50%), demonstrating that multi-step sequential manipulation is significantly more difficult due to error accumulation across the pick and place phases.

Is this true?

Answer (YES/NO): NO